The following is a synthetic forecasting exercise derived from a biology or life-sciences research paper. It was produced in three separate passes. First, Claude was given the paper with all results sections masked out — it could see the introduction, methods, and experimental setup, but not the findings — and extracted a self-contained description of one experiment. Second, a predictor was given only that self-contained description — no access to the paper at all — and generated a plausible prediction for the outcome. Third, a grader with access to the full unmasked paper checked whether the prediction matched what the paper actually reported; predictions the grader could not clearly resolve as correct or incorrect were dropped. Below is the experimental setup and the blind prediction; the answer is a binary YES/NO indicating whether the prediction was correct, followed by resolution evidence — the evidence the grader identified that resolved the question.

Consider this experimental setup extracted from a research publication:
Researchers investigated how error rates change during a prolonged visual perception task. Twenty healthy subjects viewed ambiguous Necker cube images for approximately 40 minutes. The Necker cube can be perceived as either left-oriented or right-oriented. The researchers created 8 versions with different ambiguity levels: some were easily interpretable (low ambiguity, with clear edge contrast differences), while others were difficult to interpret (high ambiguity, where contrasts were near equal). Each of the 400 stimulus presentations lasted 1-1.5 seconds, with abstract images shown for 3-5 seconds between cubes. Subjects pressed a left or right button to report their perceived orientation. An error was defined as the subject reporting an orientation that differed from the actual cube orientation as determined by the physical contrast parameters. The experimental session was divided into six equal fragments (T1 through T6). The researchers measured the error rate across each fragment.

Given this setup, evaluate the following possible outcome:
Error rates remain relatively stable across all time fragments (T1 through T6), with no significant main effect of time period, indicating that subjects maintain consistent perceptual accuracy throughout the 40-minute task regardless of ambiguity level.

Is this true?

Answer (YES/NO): NO